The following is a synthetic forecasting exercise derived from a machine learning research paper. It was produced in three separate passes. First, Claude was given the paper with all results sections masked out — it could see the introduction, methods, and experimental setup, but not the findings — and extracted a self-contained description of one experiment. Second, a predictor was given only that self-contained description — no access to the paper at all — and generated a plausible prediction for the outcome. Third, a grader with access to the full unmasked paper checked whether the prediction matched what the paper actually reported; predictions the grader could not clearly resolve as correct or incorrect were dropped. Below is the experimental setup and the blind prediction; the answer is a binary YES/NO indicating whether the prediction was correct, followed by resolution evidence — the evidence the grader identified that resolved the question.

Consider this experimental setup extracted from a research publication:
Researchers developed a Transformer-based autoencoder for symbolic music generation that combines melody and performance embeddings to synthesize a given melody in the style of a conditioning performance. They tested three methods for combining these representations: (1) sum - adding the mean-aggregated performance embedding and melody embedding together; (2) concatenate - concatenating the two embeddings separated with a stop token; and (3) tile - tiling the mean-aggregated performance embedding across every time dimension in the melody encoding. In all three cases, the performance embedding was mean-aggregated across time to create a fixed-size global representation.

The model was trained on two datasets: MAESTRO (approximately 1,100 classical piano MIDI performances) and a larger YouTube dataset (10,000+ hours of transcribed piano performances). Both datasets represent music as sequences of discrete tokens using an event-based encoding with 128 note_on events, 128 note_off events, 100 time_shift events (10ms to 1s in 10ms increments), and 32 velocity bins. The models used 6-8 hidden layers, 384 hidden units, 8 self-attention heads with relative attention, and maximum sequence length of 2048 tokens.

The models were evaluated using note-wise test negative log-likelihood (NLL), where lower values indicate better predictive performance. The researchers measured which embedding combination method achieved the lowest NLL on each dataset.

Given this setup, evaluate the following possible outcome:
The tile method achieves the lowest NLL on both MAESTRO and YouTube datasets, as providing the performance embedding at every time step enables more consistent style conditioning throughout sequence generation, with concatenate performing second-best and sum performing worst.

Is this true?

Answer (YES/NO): NO